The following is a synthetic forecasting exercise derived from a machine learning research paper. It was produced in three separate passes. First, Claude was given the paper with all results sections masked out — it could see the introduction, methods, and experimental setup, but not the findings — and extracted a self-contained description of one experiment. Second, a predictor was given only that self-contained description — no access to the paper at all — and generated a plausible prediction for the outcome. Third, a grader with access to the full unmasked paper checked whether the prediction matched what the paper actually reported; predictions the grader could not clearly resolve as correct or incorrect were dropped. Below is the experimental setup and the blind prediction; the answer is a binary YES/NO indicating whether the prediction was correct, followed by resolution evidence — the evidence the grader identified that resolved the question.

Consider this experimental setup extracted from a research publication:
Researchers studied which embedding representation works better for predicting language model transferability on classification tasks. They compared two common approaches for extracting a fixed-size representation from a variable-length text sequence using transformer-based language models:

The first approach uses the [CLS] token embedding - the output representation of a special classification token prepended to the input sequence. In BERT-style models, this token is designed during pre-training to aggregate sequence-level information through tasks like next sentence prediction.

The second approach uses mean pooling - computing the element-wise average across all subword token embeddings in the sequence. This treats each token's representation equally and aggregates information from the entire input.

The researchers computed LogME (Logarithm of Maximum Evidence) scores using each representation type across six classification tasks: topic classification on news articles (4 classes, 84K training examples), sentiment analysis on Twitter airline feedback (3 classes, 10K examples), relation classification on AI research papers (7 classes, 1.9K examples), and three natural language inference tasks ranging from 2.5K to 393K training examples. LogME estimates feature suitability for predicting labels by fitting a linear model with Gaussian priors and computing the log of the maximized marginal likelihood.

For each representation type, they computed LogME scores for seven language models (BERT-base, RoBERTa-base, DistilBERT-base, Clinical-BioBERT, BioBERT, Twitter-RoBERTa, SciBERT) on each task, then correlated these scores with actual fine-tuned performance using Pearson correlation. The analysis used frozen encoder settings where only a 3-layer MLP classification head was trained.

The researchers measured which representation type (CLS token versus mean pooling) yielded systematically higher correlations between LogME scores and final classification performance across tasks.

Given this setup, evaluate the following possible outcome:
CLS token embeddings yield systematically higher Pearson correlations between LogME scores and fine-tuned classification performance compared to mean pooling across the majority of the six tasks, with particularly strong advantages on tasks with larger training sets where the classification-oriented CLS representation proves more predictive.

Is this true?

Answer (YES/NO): NO